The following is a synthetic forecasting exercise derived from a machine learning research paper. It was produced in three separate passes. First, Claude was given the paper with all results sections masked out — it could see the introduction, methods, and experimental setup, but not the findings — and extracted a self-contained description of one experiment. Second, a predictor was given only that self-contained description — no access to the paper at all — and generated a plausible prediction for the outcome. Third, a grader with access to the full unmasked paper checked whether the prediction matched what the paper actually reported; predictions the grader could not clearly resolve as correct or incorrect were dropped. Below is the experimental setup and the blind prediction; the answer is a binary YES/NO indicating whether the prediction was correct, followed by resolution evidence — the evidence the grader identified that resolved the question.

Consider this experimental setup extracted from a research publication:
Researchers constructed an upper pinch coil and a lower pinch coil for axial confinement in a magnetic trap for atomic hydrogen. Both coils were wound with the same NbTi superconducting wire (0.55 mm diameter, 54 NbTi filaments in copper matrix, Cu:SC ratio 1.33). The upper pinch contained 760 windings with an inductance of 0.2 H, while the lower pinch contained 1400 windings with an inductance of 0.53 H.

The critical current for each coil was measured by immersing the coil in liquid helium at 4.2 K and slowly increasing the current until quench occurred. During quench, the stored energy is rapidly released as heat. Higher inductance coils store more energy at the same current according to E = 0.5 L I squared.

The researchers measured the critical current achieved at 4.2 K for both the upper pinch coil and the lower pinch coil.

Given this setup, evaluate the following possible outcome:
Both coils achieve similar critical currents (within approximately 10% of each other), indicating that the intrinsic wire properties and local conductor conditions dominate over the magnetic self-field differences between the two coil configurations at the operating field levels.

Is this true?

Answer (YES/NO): NO